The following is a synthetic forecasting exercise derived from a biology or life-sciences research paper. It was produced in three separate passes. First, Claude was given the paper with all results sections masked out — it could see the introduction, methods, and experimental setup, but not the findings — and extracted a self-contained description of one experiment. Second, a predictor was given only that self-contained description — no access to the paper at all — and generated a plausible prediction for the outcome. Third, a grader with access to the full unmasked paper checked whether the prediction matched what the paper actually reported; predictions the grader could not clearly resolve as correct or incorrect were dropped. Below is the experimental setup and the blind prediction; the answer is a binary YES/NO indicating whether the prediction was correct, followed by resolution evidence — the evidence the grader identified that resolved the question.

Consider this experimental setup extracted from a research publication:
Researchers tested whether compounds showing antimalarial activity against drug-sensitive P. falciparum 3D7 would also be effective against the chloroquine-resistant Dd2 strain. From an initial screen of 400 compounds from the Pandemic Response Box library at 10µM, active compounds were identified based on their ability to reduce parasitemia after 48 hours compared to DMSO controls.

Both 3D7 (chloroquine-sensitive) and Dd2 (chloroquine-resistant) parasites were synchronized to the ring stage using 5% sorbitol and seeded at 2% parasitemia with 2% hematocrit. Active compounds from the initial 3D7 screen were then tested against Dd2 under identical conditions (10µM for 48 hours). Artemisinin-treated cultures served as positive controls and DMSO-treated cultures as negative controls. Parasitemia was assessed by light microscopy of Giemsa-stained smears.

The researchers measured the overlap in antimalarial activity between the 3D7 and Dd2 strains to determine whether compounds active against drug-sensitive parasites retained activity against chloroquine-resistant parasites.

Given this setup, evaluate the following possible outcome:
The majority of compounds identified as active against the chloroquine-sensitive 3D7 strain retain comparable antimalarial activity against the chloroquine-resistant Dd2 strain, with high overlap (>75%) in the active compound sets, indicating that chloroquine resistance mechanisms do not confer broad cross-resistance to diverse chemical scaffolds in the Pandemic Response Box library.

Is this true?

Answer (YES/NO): YES